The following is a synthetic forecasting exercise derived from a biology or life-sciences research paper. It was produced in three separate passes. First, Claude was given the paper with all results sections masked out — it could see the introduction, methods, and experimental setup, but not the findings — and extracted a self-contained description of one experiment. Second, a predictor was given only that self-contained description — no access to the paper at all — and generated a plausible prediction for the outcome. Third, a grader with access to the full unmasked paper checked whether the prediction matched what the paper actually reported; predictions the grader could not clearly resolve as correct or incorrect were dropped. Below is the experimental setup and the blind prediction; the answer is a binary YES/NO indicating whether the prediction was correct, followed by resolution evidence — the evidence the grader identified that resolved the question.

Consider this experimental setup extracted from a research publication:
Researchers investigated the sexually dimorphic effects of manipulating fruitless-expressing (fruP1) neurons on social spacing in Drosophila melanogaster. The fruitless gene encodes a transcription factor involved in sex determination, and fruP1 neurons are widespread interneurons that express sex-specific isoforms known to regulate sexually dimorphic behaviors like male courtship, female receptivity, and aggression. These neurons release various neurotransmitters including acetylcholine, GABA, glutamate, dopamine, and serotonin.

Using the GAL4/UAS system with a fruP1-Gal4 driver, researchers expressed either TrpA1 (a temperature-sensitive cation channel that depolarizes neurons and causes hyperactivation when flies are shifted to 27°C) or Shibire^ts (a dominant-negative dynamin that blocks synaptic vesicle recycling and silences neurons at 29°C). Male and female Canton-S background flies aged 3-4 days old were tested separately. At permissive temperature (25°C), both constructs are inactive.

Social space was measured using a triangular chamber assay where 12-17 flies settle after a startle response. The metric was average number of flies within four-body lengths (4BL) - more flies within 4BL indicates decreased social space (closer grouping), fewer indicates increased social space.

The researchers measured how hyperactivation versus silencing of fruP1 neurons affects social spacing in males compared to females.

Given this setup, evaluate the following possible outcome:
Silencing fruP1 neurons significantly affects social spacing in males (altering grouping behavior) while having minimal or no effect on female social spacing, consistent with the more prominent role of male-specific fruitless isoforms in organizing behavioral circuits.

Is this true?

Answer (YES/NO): YES